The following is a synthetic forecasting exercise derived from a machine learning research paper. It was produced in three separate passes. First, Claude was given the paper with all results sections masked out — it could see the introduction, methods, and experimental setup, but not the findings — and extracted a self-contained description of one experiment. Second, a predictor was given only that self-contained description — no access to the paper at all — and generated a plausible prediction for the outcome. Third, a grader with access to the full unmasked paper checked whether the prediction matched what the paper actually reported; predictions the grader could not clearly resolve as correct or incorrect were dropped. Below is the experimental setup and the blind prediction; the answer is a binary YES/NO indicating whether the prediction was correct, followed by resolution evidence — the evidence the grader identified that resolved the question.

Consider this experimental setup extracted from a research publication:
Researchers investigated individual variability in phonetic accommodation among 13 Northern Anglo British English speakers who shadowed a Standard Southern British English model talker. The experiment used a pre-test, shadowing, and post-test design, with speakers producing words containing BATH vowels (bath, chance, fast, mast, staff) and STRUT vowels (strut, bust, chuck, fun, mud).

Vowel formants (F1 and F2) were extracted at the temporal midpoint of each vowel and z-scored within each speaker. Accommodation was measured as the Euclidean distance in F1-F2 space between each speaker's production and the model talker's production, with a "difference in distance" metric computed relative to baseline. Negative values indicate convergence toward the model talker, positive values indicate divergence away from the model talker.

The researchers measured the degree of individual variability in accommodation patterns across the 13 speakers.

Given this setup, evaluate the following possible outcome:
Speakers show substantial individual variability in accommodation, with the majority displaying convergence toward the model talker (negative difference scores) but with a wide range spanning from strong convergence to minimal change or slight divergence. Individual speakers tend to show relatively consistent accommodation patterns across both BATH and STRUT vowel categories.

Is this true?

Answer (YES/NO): NO